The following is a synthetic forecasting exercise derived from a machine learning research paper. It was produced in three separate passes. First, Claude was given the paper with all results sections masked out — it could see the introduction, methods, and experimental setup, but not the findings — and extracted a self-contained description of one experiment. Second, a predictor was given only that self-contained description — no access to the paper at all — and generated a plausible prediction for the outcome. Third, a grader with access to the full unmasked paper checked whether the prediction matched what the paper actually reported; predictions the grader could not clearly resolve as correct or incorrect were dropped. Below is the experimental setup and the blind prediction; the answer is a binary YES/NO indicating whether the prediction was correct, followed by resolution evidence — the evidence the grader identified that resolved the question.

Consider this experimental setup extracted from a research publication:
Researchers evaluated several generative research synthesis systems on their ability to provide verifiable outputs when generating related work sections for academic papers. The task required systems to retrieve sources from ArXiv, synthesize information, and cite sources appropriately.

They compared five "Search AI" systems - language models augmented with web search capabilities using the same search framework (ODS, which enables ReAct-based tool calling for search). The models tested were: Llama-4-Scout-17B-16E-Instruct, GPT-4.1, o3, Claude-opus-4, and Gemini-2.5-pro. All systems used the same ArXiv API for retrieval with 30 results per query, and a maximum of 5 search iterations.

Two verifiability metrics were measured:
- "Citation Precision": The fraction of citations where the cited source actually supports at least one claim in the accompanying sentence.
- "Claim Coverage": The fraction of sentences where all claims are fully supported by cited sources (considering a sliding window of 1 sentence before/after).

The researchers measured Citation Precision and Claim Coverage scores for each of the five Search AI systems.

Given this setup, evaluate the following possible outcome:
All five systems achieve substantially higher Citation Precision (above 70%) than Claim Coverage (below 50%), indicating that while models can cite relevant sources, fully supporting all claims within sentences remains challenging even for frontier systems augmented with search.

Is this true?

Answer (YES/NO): NO